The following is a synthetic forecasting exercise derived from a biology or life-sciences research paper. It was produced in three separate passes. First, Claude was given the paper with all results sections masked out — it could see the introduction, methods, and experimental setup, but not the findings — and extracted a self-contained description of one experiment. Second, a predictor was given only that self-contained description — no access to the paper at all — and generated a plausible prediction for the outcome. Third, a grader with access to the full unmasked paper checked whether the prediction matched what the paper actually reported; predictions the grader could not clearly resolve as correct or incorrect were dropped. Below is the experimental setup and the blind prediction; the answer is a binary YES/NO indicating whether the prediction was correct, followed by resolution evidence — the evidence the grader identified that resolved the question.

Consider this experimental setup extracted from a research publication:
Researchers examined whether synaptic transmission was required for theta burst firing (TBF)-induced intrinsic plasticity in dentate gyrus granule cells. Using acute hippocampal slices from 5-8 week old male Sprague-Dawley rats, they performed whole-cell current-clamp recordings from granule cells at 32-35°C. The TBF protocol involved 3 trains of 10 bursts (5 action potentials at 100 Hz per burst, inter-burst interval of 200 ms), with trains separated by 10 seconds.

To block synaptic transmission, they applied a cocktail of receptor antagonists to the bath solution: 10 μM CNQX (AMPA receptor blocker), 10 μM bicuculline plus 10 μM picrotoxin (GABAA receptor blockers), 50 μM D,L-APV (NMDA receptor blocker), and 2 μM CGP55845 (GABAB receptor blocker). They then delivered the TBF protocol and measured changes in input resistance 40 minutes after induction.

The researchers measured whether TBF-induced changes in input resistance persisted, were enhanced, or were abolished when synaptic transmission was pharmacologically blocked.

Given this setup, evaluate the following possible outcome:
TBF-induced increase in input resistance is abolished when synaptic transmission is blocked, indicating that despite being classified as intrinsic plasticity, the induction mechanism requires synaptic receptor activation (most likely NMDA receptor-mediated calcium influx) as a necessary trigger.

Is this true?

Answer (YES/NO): NO